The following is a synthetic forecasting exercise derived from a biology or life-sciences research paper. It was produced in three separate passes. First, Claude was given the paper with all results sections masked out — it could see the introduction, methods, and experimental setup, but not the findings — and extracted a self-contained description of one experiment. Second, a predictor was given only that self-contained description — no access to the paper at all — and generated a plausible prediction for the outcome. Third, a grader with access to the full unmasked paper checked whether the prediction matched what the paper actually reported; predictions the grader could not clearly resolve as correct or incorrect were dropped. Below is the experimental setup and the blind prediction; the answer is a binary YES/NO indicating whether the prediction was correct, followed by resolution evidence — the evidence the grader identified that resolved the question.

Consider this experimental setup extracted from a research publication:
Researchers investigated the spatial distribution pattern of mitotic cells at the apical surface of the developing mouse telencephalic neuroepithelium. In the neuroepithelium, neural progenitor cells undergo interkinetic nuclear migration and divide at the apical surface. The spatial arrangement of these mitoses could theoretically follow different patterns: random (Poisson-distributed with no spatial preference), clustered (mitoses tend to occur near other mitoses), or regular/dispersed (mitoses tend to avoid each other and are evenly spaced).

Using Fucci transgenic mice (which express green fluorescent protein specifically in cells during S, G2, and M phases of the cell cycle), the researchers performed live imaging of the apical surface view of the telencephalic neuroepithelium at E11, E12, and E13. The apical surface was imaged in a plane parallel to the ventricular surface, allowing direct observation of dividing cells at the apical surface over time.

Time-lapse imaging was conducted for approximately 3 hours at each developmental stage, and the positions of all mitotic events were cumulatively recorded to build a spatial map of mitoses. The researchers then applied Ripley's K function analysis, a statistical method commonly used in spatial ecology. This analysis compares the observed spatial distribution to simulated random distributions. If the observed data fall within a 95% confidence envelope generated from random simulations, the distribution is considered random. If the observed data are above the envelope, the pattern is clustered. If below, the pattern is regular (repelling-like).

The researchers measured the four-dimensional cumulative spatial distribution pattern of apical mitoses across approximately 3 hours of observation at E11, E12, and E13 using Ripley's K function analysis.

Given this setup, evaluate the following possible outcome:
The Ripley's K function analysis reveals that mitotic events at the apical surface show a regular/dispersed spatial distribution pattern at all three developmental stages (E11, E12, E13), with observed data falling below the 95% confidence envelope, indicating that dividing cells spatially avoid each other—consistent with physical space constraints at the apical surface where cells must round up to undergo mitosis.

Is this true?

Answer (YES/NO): NO